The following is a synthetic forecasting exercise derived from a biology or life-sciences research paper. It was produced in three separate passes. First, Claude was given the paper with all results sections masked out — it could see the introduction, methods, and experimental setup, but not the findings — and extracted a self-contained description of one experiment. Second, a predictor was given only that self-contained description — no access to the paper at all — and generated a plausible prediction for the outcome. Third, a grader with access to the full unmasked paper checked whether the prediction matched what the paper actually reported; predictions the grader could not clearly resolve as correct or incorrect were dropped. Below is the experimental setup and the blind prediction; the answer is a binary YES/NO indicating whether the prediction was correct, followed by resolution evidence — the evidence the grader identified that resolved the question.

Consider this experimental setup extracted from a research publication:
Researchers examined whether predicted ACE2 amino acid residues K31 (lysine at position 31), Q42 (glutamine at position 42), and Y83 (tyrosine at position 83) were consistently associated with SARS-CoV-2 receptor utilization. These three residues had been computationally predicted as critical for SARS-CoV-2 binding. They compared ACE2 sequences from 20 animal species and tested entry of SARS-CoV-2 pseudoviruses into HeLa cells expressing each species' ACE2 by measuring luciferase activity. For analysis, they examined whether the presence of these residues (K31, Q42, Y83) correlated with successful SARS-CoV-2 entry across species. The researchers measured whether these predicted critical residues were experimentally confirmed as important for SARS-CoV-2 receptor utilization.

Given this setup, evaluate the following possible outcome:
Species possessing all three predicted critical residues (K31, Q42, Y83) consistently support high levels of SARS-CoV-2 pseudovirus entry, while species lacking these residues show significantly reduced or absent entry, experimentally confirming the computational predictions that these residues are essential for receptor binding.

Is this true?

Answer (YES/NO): NO